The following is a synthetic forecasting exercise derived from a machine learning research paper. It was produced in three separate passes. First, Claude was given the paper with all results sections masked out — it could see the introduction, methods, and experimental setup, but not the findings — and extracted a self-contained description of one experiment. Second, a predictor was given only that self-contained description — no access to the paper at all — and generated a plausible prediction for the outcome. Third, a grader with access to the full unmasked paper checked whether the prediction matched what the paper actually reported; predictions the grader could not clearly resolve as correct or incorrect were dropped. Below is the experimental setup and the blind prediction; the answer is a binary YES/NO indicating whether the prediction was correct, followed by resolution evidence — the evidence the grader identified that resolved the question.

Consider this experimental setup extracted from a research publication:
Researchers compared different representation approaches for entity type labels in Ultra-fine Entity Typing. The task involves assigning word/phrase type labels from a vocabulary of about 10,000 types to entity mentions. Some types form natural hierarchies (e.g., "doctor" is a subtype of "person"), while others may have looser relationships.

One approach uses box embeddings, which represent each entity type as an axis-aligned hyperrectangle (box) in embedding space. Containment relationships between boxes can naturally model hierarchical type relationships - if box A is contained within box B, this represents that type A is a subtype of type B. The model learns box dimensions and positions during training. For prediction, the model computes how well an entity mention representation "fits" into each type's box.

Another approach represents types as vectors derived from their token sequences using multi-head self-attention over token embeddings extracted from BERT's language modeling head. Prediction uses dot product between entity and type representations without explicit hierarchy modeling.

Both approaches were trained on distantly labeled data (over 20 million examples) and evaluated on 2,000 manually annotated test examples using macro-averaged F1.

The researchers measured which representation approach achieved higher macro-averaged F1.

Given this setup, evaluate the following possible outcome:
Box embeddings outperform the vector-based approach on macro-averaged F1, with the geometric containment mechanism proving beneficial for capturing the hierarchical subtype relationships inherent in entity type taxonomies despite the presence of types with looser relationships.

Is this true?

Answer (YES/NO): NO